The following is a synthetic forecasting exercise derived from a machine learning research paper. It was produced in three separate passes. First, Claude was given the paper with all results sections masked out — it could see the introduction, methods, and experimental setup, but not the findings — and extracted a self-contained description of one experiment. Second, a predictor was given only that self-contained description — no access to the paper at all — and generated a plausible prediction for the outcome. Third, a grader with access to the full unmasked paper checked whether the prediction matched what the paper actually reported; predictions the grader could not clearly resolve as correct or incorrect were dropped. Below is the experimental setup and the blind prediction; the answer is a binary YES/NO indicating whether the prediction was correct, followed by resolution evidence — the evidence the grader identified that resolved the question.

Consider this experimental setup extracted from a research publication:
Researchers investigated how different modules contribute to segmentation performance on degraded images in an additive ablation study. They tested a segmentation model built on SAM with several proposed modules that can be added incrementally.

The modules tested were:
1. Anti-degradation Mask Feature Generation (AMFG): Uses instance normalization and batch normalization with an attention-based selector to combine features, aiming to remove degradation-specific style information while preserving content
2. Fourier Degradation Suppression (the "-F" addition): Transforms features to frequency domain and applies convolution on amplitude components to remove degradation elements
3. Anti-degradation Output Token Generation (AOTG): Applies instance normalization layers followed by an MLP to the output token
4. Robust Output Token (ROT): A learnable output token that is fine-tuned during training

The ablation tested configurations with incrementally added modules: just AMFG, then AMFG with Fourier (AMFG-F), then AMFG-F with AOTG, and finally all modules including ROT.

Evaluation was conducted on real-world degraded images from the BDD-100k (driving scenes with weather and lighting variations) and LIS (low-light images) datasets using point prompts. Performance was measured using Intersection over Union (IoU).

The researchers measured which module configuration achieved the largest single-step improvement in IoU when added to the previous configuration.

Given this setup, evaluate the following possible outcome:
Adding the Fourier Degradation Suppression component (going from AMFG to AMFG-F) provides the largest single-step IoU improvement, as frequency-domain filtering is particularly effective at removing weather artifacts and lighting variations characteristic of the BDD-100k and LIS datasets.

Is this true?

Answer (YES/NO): NO